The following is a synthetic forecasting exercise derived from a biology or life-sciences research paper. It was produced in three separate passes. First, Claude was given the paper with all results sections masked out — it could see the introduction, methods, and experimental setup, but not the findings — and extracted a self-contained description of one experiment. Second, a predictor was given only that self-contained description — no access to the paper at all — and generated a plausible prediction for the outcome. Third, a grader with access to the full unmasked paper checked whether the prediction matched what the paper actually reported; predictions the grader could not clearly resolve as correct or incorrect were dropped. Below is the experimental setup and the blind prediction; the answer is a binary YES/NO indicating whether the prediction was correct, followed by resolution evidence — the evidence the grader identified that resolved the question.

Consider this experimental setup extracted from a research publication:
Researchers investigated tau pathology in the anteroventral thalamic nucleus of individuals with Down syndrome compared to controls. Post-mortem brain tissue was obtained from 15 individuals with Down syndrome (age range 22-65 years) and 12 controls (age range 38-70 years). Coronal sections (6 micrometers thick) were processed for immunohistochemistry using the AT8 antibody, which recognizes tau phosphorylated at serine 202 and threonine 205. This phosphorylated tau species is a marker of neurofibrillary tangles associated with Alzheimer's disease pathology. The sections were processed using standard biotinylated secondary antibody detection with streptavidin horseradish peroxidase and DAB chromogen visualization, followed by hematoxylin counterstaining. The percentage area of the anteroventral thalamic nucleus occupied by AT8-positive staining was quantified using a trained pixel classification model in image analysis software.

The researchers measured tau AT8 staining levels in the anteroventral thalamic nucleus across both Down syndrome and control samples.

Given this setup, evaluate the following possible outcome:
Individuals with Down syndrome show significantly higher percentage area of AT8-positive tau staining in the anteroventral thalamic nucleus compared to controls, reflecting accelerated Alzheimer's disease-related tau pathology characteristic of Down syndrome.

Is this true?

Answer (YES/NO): NO